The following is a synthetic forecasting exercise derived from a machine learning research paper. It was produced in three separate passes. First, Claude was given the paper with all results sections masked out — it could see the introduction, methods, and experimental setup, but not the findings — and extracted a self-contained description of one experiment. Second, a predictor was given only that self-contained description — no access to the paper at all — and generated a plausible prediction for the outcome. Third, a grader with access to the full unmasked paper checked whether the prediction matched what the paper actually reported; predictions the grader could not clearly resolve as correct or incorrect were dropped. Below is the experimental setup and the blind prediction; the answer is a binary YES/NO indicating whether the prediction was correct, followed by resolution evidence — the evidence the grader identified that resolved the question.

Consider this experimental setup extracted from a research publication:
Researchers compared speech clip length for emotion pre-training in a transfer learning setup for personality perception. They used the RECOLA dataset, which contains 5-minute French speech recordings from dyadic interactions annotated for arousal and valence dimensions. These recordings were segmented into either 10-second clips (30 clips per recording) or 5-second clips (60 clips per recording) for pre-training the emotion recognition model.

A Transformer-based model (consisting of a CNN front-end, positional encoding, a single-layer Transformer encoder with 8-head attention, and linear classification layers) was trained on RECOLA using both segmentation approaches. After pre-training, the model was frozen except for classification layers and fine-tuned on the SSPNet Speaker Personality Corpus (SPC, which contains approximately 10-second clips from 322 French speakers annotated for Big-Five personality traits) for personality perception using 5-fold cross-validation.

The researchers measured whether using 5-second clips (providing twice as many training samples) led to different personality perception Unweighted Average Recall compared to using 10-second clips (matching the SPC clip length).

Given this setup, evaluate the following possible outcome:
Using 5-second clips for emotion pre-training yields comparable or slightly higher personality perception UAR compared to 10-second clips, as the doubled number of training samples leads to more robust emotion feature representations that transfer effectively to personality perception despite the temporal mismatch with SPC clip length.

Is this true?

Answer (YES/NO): YES